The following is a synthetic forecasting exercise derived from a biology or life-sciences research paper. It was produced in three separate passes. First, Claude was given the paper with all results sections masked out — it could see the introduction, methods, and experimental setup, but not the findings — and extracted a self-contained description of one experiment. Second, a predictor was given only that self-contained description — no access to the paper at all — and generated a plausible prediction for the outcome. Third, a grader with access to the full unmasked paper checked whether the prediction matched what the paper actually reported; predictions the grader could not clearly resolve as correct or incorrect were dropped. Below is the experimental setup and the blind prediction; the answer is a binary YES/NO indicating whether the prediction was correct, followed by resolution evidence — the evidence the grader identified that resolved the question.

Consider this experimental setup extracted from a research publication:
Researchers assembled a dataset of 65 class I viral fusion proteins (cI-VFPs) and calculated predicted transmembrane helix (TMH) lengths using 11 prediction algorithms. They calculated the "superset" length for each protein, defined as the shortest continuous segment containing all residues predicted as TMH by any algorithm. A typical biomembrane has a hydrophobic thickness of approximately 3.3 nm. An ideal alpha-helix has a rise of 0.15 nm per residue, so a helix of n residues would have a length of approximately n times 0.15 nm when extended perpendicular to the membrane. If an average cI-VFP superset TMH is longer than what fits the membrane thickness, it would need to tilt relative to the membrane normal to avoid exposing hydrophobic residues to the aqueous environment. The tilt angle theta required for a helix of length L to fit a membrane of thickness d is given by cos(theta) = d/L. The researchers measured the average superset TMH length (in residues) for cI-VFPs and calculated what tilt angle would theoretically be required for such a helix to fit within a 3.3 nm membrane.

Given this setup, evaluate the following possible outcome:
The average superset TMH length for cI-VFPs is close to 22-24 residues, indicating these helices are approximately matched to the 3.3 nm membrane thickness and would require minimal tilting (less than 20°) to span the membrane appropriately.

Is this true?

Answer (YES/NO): NO